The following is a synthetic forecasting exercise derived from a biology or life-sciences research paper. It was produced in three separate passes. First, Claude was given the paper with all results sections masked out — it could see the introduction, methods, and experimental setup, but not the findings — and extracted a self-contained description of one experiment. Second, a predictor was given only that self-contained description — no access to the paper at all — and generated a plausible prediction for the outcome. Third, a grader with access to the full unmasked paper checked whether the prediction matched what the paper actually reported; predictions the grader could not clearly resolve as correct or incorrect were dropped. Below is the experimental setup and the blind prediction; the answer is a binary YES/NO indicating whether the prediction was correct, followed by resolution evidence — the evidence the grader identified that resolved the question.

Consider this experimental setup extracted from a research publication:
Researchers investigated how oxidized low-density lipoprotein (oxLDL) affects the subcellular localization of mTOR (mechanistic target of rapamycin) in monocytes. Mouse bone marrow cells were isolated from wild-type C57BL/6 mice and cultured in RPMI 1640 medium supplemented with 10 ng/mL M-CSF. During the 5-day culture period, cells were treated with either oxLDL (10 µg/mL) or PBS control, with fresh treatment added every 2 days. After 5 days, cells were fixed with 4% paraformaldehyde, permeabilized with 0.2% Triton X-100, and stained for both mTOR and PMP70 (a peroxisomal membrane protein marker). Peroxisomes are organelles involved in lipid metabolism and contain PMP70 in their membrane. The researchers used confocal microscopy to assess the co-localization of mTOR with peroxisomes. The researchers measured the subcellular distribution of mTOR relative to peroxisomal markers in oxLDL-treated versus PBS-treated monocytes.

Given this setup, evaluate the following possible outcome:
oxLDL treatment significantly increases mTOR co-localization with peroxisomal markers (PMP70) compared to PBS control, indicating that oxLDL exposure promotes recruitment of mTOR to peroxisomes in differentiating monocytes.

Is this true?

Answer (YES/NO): YES